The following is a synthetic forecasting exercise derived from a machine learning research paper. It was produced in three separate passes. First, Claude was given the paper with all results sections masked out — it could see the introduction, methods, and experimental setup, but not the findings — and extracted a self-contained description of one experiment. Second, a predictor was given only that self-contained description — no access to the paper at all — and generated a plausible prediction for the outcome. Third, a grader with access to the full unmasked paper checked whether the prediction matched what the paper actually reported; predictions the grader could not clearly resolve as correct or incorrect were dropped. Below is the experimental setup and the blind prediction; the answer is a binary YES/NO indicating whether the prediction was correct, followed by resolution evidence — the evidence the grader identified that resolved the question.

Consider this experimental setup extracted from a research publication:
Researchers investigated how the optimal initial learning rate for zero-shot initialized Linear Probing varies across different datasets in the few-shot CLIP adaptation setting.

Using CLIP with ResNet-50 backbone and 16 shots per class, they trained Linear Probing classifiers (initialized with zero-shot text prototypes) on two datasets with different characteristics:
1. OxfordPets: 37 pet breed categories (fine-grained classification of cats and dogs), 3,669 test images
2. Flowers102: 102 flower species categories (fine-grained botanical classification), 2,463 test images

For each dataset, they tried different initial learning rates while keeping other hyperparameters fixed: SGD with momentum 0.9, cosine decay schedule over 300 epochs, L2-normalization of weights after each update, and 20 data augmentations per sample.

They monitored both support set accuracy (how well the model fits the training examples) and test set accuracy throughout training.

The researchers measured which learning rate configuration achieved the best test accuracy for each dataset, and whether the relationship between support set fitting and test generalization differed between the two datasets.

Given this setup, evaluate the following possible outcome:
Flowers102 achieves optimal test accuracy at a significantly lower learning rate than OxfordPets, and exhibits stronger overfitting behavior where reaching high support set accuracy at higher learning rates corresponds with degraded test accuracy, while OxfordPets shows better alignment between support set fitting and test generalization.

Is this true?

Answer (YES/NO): NO